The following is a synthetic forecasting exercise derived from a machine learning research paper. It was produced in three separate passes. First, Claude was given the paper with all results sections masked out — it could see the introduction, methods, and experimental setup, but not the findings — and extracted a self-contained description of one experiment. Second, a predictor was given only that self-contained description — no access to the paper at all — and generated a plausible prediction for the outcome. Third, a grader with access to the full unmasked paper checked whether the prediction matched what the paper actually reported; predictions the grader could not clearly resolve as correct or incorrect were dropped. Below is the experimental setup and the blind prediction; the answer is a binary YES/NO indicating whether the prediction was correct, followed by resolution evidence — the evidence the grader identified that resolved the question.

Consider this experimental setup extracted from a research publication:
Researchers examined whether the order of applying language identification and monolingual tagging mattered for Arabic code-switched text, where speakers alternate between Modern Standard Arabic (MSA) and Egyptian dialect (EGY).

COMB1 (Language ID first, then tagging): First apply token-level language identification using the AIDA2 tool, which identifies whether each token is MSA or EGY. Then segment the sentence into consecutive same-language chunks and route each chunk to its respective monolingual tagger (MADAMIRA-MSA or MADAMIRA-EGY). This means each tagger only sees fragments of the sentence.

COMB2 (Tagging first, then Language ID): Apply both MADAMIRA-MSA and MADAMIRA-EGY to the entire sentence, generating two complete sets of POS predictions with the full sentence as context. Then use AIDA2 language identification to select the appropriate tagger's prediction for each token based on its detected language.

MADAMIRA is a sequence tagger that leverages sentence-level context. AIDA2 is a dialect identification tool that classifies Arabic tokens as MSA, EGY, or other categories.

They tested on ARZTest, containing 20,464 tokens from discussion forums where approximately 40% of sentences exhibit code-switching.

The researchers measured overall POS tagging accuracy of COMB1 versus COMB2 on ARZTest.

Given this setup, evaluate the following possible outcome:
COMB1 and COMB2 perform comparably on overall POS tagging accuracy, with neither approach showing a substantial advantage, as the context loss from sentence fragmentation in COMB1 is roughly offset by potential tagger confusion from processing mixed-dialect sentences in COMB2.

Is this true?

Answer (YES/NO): YES